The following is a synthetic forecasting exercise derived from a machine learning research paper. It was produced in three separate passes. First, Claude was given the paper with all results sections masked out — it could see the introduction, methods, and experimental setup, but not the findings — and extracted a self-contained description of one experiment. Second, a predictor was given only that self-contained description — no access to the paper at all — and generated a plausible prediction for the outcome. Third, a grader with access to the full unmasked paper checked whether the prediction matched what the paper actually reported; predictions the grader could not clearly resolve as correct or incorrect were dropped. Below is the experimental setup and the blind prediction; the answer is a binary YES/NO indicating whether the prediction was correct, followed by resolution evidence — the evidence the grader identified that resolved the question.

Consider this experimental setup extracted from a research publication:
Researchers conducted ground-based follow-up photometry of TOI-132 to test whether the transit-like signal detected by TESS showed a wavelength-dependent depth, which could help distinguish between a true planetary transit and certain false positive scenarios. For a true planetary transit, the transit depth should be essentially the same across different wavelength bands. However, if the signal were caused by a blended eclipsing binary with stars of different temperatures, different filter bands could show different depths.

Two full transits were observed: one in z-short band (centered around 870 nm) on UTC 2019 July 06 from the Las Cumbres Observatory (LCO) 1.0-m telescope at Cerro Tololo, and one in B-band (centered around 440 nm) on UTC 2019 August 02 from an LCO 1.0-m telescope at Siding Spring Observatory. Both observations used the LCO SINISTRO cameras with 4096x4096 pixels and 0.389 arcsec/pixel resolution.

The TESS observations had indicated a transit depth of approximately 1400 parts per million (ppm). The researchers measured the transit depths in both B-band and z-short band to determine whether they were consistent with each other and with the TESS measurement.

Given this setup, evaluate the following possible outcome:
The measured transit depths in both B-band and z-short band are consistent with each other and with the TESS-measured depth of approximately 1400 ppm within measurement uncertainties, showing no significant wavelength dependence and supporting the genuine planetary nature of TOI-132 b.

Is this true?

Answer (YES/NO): YES